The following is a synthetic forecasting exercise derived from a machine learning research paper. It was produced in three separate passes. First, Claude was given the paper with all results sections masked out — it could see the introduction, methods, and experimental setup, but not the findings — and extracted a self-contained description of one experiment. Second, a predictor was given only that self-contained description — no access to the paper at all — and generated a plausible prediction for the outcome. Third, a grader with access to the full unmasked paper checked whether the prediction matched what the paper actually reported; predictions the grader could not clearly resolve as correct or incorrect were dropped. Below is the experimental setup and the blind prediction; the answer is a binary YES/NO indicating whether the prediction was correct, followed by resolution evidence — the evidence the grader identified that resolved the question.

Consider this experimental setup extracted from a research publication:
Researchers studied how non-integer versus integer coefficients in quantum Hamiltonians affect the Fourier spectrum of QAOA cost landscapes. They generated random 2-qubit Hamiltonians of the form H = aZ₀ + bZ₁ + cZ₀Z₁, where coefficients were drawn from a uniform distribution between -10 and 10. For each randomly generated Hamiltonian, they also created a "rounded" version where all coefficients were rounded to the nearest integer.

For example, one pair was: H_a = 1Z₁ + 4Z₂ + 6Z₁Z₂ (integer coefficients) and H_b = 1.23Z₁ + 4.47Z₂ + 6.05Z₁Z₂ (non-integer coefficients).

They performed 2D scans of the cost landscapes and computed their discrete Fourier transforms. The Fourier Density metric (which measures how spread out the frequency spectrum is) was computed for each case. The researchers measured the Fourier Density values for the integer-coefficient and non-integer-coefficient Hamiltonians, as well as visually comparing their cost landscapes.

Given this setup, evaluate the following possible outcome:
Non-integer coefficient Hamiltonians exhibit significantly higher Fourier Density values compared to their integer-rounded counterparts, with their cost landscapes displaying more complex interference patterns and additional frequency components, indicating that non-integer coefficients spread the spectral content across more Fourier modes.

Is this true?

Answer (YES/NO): NO